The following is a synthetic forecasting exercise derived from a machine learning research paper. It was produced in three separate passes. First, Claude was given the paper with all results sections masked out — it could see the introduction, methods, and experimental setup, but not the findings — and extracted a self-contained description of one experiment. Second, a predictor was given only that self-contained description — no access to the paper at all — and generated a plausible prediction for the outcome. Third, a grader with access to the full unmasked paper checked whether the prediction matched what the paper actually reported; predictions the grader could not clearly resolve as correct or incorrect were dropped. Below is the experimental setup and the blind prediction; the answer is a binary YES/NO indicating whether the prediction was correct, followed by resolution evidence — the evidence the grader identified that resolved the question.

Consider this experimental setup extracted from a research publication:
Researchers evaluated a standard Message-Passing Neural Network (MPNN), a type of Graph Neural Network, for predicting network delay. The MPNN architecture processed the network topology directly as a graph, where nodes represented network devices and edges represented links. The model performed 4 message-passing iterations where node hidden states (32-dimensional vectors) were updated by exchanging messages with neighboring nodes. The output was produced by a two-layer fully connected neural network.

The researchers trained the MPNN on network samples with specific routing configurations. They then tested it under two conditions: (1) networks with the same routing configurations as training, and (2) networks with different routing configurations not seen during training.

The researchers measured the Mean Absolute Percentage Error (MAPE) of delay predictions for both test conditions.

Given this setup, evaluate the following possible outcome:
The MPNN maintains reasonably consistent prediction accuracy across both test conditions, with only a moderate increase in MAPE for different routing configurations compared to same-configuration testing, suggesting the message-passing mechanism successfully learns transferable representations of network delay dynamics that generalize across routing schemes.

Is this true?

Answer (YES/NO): NO